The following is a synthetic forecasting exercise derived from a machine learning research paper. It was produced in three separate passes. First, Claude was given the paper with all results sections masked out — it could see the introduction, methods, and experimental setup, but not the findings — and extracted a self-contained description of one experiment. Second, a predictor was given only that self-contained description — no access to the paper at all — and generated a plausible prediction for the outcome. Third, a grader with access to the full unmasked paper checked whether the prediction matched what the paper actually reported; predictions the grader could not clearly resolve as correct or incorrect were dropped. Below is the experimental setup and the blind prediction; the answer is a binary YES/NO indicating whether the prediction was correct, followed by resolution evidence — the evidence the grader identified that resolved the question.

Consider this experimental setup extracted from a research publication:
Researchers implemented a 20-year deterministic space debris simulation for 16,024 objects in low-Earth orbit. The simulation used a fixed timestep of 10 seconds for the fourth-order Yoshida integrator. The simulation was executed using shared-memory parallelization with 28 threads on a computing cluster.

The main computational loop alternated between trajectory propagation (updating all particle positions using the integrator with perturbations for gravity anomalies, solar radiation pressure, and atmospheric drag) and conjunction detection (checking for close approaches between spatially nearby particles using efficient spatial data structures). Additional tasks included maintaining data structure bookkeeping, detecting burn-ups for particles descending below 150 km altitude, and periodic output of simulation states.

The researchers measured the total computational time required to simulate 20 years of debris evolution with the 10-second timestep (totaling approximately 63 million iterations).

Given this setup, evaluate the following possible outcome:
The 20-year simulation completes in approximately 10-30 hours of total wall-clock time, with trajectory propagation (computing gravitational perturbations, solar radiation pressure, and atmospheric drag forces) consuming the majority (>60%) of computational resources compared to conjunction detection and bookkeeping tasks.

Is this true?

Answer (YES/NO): NO